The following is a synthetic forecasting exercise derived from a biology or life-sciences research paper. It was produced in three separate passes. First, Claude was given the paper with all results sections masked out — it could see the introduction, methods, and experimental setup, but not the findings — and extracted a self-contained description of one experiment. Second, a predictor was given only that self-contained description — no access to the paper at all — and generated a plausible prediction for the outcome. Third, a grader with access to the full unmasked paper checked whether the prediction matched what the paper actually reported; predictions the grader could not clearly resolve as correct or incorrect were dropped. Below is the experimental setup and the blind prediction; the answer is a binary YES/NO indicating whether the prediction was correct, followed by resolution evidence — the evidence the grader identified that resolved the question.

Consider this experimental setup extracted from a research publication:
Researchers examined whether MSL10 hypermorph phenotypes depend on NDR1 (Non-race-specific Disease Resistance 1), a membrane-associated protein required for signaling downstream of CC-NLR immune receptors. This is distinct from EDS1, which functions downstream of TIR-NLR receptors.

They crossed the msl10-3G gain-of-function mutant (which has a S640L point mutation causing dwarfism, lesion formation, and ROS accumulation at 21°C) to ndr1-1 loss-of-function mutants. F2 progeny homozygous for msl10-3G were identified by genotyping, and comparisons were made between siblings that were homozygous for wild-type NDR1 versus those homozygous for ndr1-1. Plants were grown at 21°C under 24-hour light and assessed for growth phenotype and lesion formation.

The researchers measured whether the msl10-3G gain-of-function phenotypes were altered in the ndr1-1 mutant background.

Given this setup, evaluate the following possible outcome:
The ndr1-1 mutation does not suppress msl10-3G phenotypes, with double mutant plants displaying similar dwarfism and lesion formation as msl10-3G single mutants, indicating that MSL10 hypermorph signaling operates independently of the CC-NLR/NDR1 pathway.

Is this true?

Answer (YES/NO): YES